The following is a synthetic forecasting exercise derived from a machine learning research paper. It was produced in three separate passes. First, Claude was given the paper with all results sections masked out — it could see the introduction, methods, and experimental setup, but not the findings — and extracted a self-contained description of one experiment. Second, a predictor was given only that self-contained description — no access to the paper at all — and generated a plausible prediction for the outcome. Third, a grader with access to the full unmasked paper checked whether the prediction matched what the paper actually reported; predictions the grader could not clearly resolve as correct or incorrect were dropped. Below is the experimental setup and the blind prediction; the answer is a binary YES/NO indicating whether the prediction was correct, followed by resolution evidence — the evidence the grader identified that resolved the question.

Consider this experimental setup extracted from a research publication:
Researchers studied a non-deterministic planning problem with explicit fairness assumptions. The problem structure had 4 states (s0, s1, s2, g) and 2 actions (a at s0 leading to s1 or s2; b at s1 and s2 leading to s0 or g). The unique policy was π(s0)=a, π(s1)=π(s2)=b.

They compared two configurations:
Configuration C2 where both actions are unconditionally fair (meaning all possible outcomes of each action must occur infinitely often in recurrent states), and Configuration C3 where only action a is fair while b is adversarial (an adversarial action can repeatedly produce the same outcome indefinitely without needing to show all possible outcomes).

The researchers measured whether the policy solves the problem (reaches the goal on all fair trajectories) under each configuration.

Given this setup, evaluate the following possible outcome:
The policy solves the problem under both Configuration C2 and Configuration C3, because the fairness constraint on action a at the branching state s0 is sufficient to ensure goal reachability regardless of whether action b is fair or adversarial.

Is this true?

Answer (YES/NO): NO